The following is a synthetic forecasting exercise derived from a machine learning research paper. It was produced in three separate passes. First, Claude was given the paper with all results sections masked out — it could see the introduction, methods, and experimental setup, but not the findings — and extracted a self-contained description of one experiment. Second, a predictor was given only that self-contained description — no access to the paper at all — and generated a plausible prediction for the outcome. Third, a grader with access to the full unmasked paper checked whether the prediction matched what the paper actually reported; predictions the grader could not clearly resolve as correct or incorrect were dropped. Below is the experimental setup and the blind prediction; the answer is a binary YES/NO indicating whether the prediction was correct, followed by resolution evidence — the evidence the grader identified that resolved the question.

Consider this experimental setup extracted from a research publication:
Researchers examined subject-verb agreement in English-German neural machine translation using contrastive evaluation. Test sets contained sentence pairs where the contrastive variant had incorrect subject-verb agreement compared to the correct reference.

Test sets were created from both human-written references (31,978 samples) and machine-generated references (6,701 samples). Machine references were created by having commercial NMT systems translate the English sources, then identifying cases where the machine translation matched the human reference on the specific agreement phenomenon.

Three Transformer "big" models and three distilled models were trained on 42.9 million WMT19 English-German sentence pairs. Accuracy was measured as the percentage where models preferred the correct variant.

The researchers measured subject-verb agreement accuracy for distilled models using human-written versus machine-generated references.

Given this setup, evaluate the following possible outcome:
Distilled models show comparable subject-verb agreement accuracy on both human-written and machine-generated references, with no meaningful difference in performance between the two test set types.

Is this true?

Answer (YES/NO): NO